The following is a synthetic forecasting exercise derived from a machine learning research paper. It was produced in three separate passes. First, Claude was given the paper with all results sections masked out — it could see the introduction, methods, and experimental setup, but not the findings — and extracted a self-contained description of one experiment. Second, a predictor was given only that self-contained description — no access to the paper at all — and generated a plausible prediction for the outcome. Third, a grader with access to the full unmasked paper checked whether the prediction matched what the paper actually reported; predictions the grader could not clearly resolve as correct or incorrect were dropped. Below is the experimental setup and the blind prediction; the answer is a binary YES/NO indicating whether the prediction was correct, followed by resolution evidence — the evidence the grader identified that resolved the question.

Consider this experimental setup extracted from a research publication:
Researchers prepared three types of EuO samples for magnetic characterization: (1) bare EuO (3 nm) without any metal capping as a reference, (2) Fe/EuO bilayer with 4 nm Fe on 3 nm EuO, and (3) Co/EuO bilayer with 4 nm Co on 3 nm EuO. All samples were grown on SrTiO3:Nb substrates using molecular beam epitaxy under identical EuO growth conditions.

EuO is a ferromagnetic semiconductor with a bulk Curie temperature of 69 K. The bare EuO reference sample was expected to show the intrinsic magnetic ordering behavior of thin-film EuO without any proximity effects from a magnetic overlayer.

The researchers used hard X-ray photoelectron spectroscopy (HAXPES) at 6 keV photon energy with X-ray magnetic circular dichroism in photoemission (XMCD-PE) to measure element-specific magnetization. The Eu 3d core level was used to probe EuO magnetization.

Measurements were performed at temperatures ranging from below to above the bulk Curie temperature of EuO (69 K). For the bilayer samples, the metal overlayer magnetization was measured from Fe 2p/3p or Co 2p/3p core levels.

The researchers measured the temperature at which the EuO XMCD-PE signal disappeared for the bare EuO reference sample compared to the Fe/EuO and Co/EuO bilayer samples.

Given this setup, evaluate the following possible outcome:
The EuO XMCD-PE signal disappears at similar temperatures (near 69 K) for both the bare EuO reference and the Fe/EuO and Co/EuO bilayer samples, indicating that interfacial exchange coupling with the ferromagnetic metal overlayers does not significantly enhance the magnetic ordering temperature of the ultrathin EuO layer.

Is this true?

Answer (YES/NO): NO